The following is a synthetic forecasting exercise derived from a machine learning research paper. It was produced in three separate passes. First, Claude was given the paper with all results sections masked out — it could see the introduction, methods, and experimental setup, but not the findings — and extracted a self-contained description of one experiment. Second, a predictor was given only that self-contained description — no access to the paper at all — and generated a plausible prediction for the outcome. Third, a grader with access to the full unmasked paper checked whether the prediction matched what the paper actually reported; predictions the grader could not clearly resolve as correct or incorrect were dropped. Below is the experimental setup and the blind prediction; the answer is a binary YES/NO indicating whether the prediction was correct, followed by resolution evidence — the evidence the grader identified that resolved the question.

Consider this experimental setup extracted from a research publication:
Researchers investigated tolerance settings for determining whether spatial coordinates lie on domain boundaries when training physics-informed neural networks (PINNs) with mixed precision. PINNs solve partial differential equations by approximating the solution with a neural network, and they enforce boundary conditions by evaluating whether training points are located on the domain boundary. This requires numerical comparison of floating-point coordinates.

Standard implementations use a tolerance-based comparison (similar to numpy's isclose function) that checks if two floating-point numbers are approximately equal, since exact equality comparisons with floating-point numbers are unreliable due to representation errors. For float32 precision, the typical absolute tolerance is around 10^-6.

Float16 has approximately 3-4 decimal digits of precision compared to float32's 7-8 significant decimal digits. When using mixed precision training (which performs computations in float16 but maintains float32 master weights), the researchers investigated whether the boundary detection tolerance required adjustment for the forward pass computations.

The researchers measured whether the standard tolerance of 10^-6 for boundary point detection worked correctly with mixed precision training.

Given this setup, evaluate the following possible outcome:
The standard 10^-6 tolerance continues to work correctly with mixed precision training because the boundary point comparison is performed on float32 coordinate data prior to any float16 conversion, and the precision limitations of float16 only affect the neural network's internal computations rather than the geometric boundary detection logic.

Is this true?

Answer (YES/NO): NO